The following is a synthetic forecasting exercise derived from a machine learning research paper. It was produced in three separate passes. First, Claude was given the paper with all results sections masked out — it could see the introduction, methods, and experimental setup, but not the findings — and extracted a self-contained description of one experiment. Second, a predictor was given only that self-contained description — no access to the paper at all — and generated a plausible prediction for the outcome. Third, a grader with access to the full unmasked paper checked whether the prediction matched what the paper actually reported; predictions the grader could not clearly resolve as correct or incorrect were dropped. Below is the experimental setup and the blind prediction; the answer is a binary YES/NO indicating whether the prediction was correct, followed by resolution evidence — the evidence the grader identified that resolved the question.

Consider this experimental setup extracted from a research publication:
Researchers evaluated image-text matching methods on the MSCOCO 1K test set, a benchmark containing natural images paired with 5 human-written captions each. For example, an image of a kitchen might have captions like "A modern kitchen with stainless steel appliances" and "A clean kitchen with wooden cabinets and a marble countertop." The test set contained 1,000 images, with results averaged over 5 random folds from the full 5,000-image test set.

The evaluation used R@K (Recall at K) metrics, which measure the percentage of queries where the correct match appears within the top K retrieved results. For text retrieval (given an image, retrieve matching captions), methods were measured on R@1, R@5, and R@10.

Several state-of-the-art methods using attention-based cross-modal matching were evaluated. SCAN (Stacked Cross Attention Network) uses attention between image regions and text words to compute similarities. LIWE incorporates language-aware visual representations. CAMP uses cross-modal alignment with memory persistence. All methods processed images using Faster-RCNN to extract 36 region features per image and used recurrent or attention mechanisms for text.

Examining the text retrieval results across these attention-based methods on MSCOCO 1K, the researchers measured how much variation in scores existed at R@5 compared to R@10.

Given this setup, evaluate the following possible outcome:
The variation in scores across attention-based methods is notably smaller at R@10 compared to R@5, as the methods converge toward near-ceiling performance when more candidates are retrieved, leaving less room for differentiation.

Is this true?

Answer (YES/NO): YES